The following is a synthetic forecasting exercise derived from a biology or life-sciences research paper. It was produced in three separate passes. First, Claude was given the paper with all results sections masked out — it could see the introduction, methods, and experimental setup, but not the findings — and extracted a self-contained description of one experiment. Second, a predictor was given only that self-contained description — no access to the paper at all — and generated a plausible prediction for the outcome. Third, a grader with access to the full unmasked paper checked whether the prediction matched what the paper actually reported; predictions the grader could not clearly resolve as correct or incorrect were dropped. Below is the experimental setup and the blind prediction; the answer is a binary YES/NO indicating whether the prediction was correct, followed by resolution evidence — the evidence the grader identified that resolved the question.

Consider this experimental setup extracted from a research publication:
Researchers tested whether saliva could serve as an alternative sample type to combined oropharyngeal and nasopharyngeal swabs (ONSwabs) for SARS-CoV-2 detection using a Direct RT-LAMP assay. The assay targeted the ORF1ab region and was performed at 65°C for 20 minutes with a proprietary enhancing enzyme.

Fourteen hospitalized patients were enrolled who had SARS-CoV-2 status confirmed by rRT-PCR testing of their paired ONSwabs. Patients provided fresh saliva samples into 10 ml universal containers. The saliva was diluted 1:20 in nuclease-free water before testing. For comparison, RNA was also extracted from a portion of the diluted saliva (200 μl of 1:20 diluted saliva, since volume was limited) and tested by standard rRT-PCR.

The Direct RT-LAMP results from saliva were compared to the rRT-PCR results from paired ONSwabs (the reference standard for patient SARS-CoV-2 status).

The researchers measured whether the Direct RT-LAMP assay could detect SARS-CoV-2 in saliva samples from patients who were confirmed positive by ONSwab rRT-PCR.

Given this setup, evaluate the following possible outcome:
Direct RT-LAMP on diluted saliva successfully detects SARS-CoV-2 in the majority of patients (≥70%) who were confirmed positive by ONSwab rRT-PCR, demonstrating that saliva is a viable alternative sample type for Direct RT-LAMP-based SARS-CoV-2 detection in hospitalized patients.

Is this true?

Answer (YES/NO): NO